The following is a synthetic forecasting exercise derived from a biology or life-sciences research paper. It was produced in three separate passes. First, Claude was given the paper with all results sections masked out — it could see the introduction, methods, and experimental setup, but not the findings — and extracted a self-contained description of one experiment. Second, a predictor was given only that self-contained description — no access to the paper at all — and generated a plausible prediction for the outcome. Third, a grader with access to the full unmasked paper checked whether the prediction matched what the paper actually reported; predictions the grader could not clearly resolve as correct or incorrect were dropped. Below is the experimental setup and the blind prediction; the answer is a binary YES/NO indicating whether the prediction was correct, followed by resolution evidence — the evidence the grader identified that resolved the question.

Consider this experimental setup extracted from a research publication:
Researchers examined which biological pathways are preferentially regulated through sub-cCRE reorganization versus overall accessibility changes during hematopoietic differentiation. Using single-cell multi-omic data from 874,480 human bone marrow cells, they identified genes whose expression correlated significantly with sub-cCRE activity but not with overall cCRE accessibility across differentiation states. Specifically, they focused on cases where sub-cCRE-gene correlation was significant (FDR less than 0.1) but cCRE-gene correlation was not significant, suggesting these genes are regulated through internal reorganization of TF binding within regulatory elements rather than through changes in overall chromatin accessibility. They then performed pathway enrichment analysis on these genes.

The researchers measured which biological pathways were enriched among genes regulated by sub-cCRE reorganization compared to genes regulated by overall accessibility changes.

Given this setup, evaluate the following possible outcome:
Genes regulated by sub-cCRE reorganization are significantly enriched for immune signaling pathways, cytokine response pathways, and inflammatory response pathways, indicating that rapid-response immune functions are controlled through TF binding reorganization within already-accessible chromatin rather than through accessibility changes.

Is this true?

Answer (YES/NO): NO